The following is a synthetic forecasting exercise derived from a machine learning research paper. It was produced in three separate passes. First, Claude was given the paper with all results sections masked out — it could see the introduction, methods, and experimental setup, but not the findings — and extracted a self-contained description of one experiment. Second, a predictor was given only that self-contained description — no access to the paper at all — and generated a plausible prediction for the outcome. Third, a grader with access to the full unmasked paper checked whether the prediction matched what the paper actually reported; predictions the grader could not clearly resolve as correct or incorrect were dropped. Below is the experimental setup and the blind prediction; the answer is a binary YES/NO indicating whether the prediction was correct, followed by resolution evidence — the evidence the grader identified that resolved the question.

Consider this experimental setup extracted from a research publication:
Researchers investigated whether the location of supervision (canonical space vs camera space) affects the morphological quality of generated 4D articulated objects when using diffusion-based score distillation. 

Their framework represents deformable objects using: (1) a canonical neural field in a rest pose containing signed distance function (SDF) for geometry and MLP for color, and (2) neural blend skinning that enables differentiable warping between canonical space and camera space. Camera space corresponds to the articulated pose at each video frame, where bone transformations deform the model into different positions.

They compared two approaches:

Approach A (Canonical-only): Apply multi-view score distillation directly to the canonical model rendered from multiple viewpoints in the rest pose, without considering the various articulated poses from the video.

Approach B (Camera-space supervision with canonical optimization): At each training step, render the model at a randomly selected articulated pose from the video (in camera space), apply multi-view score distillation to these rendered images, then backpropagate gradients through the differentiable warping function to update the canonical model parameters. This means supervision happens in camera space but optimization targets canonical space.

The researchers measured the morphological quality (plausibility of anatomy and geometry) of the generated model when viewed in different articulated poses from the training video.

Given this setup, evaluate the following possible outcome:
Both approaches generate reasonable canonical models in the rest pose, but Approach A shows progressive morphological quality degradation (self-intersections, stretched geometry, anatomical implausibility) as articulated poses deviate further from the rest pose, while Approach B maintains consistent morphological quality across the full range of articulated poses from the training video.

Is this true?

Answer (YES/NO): NO